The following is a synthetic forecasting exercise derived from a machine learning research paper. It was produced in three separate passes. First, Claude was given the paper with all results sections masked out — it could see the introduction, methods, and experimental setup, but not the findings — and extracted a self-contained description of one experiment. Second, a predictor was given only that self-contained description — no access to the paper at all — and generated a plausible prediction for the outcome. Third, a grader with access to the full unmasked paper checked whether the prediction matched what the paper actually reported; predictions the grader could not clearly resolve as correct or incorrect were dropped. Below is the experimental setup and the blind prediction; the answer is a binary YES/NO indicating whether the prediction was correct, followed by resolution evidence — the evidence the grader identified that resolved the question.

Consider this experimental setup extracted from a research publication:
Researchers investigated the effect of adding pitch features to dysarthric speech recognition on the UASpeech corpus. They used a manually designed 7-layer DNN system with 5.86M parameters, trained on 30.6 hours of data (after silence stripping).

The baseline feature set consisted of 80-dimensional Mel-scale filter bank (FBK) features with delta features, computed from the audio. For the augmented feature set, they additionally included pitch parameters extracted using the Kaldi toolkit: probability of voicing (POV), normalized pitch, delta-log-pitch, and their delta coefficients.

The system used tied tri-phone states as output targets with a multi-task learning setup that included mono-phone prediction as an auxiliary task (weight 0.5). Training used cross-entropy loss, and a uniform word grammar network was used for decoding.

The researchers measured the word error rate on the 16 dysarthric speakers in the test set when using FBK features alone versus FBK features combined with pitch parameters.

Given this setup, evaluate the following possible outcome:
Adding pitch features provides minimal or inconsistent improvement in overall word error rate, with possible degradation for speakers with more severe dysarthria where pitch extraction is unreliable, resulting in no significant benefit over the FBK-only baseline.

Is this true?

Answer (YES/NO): NO